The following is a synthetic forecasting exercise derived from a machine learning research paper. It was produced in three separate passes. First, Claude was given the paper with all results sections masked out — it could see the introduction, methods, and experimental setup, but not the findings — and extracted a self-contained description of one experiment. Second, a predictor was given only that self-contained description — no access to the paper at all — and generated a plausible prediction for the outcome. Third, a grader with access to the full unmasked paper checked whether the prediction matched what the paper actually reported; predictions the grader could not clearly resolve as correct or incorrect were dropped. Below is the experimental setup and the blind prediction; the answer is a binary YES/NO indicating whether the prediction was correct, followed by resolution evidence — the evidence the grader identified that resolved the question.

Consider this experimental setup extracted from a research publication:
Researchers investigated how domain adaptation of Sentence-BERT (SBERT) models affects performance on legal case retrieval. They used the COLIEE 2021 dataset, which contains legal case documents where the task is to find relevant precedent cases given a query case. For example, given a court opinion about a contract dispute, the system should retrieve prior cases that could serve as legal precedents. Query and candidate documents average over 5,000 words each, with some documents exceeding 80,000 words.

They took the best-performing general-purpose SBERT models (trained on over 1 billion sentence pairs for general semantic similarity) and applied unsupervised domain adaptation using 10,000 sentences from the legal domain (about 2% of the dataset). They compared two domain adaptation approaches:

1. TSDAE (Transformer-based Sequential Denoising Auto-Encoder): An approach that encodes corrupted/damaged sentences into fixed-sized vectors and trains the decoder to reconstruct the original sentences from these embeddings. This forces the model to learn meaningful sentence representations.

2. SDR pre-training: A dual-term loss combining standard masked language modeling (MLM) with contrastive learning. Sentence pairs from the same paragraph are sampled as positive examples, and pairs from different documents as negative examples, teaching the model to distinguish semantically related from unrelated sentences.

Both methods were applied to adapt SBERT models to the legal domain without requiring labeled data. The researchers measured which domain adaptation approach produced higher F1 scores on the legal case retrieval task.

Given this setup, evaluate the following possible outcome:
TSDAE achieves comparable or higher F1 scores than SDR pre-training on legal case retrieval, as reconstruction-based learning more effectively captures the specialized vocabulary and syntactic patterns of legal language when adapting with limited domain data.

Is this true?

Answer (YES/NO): YES